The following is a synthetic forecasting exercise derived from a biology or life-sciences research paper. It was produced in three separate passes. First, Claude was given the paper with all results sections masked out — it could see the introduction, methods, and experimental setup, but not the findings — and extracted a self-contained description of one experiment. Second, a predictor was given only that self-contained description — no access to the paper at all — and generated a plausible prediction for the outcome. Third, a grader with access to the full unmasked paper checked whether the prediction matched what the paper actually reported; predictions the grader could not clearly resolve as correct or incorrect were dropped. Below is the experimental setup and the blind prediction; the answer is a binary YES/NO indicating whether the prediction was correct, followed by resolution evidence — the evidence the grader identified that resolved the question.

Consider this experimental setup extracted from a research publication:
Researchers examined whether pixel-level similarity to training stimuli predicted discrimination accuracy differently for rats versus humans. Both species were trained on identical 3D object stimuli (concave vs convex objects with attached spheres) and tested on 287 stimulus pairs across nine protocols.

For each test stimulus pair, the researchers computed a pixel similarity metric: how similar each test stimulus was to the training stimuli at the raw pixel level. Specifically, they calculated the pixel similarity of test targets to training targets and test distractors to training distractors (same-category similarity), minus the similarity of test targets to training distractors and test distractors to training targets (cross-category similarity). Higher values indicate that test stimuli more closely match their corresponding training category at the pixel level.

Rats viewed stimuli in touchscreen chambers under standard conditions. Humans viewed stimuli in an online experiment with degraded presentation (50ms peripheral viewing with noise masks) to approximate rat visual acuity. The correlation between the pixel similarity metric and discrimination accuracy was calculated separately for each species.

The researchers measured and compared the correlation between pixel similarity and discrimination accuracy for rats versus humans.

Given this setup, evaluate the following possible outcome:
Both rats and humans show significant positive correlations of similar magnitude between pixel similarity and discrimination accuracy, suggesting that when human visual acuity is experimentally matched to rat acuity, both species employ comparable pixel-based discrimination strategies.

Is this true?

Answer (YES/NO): NO